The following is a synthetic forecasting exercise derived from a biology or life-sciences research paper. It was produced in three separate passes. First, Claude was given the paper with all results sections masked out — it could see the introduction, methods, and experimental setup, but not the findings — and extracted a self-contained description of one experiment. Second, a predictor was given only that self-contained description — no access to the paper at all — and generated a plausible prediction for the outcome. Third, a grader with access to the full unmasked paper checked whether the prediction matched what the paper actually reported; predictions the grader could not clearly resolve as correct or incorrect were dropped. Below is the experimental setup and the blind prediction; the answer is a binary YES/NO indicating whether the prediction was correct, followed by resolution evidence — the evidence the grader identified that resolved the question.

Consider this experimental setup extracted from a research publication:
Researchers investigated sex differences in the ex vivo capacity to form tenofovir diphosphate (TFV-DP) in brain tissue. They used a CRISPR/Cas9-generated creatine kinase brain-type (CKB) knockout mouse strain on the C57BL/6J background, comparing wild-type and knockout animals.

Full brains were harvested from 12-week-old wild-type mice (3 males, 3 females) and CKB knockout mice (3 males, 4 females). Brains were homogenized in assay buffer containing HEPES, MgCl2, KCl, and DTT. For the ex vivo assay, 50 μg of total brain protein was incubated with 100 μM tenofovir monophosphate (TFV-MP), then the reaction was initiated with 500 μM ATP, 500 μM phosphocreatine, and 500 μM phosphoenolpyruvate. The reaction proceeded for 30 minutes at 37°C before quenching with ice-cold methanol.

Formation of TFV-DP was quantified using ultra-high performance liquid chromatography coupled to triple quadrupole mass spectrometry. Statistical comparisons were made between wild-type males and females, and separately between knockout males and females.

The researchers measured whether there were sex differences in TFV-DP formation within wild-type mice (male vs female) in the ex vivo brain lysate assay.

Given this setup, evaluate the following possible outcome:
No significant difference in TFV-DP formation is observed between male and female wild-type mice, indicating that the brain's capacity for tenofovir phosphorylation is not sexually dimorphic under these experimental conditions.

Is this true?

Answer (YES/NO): NO